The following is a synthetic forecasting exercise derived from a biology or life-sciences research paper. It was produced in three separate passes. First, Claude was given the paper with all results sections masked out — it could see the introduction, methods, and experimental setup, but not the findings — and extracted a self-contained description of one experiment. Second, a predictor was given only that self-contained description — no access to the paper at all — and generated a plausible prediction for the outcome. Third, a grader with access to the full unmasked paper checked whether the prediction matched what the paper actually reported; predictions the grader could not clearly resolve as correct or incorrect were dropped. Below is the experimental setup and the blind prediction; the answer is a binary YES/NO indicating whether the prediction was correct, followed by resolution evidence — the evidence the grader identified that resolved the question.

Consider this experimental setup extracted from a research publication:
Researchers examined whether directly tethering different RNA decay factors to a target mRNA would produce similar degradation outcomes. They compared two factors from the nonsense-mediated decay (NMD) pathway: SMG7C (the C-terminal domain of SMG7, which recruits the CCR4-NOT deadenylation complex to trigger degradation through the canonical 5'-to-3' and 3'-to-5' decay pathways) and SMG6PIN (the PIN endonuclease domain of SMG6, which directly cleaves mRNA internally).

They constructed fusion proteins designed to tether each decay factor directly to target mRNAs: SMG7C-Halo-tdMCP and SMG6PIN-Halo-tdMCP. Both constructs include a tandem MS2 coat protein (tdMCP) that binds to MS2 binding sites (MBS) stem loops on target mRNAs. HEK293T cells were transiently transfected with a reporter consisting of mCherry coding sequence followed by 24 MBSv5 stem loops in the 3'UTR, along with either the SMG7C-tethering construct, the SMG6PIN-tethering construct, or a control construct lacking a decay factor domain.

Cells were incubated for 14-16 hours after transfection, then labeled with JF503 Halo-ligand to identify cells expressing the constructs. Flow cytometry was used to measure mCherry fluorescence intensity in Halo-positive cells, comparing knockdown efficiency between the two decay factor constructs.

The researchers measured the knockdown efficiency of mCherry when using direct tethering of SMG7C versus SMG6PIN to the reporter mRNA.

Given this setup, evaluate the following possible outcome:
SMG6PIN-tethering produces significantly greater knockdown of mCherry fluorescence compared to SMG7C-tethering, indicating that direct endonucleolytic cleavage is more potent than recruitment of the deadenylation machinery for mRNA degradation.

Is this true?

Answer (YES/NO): NO